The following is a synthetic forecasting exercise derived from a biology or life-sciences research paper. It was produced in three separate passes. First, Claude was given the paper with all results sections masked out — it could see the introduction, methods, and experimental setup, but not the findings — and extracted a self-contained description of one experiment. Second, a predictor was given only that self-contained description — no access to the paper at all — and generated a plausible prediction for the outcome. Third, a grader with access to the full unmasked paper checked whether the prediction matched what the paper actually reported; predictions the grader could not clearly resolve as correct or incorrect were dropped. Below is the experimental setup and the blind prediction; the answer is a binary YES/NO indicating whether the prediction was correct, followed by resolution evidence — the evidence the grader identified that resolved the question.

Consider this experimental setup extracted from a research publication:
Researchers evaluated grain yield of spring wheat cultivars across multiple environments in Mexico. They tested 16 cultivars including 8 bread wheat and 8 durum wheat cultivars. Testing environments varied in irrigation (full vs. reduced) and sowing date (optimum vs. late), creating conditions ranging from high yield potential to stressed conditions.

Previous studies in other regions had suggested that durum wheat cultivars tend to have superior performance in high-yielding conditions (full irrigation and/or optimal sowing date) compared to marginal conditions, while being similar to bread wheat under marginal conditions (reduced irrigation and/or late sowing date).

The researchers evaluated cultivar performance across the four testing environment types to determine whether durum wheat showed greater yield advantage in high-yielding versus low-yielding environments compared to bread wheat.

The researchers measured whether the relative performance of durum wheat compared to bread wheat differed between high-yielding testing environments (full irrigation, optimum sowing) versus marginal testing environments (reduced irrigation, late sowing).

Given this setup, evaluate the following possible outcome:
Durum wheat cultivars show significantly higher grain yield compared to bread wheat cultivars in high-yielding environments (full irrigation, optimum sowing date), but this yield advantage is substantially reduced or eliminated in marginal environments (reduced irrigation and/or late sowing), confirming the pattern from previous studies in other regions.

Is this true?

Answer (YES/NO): NO